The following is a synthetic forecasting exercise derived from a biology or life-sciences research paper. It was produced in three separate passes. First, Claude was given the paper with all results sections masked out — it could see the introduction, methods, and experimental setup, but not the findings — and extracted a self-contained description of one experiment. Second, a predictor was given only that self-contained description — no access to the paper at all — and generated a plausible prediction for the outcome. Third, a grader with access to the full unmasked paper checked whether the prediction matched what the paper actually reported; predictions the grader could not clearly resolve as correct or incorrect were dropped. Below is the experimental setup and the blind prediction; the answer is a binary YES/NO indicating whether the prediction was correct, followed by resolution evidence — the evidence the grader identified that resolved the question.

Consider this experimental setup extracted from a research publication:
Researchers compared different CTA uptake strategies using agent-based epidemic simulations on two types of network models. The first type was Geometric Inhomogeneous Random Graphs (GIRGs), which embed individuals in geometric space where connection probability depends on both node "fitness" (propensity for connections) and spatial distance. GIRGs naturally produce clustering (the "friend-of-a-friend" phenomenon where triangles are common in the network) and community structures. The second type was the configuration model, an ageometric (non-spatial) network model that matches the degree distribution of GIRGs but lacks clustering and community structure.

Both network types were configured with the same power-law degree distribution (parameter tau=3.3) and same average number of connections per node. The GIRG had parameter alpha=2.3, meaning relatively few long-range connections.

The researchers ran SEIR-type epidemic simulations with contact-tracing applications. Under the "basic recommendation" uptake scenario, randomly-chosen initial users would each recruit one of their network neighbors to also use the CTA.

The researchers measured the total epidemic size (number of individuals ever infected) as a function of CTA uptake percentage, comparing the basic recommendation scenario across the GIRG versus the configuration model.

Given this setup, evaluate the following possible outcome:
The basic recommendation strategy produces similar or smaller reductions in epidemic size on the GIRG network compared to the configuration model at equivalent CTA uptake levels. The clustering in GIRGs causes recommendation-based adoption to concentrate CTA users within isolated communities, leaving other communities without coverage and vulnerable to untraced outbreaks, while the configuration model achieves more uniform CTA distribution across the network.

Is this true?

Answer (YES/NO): NO